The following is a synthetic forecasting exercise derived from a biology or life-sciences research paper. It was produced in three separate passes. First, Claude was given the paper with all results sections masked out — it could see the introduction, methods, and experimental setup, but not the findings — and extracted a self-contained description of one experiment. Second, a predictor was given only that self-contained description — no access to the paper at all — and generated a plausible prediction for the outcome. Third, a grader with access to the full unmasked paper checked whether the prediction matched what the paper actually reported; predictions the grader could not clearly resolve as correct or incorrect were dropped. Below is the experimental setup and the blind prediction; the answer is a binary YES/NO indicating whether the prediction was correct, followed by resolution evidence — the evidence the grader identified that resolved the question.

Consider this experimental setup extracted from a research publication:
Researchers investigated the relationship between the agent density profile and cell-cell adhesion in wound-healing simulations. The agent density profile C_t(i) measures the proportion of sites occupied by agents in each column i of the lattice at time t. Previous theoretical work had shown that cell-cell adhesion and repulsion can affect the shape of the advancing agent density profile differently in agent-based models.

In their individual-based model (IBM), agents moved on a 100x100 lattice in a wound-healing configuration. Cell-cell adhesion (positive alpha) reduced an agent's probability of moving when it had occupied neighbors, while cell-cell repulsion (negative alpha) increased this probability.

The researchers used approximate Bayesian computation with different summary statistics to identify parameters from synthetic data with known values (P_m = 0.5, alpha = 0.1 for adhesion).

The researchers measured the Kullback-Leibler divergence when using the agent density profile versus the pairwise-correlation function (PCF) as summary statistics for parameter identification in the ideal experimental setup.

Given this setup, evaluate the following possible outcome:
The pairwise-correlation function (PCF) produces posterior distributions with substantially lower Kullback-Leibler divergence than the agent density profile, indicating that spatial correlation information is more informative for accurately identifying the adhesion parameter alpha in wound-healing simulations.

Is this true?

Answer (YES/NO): NO